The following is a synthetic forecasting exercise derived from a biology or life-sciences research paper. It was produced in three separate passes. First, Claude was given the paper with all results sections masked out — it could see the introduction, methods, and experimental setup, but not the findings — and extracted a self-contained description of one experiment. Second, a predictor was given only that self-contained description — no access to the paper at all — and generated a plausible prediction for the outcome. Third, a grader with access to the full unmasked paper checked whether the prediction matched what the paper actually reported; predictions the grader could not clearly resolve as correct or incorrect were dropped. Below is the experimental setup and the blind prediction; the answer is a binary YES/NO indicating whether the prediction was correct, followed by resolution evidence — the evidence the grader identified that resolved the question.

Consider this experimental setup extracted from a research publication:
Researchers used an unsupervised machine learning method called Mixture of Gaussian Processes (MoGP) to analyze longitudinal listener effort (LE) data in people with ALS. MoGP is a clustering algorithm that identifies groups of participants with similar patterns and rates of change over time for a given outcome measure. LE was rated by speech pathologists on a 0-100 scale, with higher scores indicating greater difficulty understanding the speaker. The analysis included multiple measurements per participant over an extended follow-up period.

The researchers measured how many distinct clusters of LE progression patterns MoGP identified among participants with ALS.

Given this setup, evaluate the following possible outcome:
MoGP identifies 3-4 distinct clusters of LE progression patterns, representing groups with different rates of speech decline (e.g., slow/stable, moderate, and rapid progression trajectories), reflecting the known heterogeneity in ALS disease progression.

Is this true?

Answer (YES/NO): NO